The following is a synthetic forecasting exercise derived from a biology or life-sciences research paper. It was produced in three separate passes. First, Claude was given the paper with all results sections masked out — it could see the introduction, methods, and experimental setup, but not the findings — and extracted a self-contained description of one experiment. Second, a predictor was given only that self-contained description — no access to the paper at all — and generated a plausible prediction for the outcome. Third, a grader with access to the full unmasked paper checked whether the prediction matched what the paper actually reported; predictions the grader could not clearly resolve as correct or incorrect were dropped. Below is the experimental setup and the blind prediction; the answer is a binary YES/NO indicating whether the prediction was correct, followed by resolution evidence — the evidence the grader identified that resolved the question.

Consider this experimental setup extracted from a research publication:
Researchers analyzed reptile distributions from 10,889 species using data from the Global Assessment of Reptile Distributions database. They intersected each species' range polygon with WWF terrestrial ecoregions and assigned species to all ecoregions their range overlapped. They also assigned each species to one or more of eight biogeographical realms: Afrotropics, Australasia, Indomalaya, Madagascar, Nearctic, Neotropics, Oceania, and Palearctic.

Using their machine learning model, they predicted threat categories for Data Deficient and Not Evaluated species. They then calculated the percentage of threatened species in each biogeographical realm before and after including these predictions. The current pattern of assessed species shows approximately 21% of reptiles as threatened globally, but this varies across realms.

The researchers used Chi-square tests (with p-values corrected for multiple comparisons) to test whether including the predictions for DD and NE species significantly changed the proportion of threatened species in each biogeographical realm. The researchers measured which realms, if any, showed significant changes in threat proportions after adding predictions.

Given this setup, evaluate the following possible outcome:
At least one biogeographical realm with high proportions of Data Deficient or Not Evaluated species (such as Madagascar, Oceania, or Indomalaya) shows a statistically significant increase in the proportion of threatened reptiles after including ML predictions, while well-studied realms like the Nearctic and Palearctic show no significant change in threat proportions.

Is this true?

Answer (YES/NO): NO